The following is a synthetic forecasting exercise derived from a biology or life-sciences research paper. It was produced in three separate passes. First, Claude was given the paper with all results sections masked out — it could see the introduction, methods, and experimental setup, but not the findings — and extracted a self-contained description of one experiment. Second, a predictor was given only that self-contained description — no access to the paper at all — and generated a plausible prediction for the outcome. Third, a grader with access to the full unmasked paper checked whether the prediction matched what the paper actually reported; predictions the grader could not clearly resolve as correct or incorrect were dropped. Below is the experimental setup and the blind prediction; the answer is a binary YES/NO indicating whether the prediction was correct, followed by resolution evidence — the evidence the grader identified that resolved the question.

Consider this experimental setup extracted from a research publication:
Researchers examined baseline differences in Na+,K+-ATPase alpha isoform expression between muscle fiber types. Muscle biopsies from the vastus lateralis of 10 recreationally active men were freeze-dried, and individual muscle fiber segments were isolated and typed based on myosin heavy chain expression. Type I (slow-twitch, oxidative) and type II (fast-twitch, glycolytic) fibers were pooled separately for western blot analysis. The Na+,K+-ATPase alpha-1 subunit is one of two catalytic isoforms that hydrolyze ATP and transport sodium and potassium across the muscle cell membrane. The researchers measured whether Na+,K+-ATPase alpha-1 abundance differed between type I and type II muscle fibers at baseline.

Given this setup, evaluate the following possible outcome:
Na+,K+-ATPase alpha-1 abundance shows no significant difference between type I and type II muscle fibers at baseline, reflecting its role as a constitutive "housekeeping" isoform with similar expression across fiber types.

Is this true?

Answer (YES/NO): NO